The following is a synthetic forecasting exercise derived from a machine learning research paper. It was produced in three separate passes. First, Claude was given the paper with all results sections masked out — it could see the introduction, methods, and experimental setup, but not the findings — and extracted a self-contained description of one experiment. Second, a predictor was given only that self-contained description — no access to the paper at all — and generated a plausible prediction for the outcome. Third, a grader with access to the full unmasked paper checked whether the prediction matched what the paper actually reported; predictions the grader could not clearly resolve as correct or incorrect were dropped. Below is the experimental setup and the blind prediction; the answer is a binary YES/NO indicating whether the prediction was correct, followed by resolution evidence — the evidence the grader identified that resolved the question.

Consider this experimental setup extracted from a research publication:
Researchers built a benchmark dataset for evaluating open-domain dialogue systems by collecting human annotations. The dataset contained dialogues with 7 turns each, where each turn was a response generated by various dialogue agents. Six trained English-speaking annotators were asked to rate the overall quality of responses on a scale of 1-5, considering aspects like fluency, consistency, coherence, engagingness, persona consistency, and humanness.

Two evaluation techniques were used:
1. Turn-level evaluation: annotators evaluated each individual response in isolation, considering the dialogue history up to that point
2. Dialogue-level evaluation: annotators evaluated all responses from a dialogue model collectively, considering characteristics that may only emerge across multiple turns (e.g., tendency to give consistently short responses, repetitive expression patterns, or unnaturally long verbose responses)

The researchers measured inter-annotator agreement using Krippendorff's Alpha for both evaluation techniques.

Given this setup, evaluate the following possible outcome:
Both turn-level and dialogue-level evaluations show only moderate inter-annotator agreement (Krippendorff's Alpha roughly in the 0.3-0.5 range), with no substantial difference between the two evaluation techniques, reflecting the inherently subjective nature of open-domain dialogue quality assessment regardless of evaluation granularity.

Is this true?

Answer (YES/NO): NO